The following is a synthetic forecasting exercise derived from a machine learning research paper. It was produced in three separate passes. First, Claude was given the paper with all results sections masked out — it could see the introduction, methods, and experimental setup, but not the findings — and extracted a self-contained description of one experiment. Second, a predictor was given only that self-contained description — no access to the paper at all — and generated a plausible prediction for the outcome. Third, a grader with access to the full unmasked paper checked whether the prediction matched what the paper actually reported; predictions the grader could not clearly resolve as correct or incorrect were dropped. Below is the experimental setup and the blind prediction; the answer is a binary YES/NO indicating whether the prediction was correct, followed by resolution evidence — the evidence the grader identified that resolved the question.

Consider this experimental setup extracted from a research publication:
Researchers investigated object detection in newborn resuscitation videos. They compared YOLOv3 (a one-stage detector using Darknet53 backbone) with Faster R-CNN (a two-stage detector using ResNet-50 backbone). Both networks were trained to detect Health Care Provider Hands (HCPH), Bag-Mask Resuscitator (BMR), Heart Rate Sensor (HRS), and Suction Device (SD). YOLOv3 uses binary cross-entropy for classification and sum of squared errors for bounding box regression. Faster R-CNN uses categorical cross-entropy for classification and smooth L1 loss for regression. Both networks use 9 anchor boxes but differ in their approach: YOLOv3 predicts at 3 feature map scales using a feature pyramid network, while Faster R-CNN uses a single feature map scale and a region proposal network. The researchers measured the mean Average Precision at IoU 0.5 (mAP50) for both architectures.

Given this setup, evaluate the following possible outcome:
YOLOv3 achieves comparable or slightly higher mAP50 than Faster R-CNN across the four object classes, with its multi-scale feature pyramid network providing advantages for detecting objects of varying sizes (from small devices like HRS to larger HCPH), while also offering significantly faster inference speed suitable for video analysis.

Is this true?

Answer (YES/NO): NO